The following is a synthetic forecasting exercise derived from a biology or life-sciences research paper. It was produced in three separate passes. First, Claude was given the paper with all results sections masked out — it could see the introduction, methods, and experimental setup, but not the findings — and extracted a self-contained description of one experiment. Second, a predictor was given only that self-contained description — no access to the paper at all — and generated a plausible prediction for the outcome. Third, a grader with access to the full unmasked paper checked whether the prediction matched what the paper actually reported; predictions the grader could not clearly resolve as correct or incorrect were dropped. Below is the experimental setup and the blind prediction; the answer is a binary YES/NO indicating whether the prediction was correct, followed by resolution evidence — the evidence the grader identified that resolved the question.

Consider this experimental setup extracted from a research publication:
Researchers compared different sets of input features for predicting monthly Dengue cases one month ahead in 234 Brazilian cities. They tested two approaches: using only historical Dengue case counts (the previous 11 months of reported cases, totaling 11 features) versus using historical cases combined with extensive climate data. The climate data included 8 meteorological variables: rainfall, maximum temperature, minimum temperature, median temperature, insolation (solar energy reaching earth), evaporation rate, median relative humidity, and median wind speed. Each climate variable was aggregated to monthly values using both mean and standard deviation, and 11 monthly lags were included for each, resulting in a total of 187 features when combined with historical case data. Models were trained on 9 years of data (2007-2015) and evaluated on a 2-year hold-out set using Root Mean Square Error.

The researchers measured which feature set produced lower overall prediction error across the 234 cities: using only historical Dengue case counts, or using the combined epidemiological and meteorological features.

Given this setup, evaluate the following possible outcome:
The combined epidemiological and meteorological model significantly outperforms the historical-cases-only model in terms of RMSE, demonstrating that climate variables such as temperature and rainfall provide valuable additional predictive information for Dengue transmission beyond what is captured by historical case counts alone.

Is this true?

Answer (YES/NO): NO